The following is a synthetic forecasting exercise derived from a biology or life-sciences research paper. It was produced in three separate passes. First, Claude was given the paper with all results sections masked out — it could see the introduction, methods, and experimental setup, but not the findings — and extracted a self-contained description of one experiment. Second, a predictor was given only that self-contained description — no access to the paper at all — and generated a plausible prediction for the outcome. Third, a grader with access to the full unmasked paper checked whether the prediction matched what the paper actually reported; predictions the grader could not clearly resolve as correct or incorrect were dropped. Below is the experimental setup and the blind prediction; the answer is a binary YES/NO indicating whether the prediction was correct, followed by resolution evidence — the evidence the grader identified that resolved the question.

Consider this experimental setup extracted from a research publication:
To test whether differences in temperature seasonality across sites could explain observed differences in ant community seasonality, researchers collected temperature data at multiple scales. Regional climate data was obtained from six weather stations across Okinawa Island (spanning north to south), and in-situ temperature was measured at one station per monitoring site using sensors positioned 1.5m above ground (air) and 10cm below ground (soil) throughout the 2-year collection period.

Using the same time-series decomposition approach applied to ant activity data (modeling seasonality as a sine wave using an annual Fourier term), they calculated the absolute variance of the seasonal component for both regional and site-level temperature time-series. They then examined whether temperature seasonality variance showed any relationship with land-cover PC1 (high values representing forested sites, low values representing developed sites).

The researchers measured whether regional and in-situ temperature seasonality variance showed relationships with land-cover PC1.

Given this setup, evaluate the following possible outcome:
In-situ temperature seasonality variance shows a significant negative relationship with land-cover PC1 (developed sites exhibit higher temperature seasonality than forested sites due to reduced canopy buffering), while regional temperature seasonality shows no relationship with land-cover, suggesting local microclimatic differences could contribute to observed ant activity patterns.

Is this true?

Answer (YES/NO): NO